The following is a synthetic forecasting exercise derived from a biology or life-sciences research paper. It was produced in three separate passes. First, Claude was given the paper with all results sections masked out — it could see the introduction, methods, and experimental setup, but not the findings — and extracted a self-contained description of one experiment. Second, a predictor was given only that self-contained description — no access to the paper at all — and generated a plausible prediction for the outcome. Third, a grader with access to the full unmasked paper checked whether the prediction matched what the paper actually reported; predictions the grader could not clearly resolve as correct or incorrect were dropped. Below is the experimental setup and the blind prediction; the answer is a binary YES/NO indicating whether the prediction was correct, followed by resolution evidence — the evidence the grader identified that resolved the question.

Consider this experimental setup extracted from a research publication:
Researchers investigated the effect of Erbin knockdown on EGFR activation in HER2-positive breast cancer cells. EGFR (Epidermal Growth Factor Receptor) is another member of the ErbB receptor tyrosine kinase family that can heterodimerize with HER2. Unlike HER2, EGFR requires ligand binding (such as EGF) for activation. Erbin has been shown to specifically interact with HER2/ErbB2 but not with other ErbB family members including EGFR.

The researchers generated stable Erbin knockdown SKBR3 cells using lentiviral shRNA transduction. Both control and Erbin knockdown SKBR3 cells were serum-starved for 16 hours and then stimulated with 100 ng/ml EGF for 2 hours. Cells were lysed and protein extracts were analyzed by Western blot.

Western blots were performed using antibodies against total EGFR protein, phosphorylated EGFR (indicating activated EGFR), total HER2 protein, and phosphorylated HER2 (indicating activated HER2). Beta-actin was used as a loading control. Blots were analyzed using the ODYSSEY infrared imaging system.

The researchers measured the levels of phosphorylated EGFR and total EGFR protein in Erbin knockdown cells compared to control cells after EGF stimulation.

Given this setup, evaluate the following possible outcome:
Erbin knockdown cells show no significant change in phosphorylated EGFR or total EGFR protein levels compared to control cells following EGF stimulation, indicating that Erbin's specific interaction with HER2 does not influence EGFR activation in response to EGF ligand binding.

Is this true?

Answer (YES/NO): NO